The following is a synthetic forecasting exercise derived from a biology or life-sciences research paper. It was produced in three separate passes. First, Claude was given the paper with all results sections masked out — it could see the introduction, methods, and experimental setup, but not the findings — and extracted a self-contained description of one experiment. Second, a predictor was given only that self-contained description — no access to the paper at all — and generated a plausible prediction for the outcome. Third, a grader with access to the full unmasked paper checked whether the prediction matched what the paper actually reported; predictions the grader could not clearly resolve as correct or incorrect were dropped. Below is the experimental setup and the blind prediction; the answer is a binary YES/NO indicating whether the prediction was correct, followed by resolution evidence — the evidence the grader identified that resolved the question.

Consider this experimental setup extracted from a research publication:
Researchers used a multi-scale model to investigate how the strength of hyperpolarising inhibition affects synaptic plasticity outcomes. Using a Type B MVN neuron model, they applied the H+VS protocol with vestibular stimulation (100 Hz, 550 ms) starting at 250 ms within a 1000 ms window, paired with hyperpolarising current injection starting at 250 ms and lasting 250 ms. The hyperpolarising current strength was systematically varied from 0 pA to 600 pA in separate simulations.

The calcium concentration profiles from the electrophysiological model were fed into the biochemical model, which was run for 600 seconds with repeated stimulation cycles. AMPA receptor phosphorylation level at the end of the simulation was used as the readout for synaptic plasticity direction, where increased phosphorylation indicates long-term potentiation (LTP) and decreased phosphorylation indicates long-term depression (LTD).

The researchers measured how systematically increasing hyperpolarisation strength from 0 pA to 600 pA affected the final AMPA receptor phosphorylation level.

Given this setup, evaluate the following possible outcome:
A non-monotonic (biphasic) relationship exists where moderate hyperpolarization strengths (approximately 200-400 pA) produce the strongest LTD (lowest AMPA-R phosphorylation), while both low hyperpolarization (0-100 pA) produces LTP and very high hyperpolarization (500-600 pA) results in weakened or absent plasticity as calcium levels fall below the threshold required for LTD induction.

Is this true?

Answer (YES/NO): NO